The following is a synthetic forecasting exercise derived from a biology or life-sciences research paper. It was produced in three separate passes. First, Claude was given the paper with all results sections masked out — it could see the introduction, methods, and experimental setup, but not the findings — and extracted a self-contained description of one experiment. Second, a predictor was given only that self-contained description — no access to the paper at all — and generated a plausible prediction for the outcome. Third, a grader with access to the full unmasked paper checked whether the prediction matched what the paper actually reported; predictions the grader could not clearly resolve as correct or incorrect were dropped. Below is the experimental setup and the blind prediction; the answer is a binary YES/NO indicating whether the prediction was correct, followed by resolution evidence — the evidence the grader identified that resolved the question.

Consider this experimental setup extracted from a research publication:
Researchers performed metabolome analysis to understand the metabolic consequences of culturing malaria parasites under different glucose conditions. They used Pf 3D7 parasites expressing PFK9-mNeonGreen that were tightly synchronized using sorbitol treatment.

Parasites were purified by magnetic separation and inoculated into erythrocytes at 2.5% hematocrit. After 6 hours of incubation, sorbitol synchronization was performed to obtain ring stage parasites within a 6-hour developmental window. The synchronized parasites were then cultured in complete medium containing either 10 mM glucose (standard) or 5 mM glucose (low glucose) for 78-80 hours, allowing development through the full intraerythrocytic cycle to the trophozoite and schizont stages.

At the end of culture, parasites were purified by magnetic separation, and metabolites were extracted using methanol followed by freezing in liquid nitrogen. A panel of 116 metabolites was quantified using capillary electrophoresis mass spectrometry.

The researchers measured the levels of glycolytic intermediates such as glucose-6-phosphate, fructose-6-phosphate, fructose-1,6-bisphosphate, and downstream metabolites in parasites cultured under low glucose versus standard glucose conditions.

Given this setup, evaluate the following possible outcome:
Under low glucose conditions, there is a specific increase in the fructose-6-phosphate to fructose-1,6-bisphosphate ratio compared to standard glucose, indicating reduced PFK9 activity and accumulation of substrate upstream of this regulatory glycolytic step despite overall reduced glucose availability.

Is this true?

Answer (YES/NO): NO